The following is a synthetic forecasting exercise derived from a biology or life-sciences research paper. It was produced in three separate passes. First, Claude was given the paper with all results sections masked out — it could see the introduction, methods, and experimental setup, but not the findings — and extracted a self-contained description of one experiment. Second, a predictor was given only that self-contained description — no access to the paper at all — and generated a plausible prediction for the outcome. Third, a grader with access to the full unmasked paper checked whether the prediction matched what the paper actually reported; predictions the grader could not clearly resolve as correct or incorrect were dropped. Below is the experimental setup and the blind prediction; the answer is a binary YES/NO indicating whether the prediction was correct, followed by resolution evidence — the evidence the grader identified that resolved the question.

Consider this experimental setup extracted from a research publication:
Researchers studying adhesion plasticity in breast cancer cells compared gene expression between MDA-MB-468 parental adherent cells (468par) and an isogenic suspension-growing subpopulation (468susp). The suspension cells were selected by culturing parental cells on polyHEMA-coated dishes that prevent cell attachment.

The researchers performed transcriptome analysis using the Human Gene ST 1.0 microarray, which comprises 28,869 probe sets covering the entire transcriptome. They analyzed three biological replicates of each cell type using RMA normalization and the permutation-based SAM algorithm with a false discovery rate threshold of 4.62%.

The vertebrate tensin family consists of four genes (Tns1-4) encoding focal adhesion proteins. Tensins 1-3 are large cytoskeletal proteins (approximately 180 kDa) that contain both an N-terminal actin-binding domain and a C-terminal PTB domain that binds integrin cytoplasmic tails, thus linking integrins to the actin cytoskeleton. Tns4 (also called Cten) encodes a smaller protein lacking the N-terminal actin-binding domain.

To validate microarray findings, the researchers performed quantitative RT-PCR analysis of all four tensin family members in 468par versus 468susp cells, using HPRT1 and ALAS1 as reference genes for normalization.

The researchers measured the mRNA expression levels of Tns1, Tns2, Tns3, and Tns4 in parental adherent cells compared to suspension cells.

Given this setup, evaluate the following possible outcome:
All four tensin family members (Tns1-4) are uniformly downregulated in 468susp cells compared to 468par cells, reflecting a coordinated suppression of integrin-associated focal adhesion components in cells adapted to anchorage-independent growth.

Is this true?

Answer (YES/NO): NO